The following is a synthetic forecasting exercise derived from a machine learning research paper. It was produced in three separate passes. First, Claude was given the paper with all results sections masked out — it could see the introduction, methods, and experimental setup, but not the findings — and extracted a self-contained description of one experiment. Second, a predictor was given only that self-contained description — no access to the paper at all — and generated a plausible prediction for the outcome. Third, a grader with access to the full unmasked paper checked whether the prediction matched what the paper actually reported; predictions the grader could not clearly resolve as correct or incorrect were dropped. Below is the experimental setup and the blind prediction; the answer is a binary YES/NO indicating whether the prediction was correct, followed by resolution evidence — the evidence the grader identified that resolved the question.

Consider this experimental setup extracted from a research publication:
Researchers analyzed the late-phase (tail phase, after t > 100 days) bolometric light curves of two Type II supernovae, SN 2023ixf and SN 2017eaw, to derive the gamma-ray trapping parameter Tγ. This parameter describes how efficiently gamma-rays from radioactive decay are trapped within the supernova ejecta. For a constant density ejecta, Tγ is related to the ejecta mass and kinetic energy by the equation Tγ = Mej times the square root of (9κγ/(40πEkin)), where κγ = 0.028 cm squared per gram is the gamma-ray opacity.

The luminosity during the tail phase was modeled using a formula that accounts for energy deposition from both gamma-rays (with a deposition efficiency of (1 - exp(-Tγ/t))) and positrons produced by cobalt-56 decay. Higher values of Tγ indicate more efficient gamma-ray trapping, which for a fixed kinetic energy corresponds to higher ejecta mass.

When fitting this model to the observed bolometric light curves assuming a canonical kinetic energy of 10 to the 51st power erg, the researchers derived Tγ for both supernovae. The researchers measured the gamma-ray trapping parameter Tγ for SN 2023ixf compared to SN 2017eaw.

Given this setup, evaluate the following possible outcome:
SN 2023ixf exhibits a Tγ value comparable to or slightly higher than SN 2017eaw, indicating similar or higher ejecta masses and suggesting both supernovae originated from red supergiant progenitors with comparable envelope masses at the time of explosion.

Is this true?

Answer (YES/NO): NO